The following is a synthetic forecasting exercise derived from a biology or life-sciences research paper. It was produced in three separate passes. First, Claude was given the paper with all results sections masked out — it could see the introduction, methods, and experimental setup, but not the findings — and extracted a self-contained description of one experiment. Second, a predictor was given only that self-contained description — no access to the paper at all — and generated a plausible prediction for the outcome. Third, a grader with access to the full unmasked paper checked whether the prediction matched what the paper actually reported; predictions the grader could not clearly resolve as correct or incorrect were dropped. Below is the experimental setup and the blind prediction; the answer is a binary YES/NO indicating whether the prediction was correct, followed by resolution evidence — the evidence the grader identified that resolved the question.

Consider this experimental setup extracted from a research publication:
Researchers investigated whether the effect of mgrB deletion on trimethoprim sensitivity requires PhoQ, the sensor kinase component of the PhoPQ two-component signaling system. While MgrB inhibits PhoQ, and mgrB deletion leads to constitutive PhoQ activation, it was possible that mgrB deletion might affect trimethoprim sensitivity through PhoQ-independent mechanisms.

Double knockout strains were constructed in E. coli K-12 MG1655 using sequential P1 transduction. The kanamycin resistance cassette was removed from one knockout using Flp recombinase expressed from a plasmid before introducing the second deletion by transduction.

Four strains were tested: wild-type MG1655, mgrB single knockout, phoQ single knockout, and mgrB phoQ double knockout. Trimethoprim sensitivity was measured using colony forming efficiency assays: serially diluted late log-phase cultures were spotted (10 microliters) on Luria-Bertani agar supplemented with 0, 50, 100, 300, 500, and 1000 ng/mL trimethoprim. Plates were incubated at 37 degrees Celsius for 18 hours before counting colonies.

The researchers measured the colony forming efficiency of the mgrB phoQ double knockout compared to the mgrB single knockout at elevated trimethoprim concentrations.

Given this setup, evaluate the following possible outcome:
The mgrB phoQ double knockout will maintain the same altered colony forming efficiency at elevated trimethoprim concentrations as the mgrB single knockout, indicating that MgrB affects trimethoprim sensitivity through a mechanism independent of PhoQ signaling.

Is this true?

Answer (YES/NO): NO